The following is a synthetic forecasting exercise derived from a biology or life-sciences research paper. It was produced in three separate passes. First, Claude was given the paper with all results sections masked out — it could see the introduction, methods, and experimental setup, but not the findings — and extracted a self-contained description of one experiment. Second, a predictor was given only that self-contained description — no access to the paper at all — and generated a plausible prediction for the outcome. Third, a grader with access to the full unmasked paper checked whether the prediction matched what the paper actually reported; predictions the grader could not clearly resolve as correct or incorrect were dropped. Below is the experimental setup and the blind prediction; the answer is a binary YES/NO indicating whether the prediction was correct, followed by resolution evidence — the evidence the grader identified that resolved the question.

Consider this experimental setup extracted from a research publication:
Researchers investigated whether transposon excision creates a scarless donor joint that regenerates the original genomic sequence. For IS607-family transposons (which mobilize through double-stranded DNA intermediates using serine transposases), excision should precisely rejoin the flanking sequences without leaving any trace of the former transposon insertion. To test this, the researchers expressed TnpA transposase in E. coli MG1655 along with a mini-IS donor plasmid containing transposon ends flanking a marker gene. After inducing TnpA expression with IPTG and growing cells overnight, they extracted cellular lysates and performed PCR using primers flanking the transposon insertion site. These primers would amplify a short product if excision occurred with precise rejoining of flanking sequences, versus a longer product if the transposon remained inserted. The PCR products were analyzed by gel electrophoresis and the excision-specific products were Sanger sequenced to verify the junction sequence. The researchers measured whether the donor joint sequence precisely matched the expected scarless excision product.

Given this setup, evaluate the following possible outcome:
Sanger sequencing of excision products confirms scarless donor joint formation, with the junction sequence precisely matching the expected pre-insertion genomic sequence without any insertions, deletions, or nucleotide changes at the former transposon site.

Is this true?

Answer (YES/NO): YES